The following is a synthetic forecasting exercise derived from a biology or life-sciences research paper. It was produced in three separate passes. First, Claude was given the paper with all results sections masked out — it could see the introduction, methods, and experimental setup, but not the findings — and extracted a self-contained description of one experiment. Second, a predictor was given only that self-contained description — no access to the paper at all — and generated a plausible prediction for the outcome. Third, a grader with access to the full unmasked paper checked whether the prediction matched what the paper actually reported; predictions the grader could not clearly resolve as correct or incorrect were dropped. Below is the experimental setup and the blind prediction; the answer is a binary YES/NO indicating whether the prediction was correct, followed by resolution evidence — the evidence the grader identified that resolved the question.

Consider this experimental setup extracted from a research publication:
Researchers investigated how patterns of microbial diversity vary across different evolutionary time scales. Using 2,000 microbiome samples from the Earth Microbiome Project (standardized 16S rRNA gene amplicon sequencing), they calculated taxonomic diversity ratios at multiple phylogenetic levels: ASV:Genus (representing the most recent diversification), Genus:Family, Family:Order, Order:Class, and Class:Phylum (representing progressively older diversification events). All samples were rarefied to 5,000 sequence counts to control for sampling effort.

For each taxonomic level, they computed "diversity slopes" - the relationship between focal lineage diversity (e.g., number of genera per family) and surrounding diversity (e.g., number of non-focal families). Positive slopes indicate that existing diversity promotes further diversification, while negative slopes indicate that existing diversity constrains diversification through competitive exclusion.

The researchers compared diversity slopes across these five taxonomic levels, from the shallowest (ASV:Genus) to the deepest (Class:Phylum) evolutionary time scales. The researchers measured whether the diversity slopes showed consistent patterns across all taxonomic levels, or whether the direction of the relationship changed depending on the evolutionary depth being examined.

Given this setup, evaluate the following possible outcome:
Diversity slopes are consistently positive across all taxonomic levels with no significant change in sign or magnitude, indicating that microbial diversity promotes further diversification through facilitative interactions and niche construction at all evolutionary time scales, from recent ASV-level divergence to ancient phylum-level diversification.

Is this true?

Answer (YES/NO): NO